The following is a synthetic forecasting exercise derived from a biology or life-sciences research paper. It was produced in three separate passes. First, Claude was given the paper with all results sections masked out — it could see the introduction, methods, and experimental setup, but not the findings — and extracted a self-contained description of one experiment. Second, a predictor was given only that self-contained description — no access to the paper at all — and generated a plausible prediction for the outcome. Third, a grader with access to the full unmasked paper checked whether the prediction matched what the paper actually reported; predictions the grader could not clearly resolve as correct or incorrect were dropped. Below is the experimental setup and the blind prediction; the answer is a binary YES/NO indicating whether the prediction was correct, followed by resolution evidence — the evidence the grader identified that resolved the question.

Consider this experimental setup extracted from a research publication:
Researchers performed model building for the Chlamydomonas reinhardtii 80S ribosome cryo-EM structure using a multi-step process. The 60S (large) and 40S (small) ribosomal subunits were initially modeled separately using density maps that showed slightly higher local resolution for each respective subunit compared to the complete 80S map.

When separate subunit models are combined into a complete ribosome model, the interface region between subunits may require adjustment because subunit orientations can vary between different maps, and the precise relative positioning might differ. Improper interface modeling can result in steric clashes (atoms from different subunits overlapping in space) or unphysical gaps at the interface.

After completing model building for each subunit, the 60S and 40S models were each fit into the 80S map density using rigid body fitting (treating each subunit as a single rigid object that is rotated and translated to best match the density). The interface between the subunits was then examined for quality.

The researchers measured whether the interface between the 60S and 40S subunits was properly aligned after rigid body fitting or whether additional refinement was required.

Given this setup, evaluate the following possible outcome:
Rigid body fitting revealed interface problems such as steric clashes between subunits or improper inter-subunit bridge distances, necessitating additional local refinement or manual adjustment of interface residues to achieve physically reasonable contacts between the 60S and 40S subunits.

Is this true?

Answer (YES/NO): YES